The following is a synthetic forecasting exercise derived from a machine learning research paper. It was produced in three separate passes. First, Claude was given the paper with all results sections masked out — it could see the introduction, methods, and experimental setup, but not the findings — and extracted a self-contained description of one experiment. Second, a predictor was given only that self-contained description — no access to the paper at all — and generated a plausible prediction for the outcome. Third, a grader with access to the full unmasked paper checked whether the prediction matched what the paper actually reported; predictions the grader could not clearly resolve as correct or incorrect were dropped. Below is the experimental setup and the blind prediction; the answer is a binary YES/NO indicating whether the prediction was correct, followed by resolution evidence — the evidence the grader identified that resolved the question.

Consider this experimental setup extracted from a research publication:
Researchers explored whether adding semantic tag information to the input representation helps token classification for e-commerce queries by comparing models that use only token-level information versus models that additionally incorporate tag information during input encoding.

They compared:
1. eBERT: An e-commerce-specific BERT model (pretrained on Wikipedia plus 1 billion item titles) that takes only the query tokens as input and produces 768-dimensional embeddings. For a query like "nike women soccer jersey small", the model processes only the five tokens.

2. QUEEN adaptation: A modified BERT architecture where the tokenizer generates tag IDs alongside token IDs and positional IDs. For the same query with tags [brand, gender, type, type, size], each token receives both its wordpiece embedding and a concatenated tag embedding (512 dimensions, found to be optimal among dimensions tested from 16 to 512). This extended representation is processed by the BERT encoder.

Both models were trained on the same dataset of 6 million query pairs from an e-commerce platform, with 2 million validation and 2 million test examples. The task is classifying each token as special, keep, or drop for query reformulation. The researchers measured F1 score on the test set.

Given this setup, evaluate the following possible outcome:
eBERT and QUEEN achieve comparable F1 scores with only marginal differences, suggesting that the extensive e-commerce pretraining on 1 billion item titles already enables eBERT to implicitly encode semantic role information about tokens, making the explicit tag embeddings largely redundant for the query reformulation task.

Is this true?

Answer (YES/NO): NO